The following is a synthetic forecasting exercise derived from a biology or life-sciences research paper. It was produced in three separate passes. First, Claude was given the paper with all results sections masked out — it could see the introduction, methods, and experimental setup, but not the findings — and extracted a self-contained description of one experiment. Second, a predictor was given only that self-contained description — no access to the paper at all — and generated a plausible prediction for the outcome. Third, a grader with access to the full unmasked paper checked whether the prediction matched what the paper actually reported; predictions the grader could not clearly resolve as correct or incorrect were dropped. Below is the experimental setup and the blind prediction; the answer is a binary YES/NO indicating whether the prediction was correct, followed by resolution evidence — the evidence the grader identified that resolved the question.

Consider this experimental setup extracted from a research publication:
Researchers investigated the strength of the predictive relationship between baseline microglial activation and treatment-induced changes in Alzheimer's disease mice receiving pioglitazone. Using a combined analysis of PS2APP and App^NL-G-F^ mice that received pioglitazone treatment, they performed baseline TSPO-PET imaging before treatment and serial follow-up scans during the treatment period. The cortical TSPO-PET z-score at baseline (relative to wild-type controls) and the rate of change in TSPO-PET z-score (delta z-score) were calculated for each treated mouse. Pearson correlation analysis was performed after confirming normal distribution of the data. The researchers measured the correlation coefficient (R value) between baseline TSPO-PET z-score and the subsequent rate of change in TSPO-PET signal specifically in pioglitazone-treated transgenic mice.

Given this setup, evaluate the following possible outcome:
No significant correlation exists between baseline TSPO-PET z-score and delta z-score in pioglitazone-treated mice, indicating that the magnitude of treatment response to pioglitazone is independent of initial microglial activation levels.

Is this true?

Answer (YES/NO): NO